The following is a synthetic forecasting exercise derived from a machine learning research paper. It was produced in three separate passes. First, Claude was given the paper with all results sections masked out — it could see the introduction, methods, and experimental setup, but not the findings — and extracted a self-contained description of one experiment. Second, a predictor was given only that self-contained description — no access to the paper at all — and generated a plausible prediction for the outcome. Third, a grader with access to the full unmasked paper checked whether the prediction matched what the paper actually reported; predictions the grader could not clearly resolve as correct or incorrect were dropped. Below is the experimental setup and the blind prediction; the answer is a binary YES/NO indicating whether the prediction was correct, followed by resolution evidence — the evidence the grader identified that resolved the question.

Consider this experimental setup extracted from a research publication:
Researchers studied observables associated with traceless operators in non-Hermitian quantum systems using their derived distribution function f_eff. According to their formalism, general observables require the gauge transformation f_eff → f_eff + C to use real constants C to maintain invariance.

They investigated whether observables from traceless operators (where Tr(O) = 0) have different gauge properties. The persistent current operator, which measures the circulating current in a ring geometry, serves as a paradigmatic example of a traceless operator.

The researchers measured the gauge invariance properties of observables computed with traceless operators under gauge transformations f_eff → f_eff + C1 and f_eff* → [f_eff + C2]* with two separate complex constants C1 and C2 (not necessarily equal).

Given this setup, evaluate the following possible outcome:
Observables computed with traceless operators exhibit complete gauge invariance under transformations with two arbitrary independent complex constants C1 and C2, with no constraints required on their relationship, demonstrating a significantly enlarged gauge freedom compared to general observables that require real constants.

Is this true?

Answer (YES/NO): YES